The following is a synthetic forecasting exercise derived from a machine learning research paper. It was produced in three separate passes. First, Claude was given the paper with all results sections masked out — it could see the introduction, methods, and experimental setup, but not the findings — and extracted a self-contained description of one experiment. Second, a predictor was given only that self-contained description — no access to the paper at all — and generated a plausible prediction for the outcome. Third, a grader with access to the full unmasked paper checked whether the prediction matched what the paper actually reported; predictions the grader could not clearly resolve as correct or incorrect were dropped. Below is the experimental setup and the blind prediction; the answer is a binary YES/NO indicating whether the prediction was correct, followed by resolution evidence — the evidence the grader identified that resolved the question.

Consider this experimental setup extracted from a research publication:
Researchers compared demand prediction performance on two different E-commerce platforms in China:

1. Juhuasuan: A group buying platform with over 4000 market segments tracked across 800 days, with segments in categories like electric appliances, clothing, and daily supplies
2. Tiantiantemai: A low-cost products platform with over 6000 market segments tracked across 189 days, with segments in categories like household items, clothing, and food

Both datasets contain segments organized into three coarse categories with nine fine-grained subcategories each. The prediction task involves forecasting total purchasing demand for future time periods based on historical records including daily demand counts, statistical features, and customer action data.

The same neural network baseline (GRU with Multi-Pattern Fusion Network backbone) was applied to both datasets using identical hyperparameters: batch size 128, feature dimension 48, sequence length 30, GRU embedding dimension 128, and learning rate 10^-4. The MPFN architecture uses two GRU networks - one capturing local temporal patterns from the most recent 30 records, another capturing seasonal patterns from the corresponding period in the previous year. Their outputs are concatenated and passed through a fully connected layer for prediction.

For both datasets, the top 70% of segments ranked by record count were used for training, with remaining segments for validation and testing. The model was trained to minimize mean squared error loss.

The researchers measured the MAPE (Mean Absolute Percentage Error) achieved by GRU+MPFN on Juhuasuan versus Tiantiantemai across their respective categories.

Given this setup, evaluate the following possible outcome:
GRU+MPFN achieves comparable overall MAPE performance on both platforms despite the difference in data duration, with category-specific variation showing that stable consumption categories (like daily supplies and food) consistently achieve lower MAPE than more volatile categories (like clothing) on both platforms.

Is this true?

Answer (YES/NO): NO